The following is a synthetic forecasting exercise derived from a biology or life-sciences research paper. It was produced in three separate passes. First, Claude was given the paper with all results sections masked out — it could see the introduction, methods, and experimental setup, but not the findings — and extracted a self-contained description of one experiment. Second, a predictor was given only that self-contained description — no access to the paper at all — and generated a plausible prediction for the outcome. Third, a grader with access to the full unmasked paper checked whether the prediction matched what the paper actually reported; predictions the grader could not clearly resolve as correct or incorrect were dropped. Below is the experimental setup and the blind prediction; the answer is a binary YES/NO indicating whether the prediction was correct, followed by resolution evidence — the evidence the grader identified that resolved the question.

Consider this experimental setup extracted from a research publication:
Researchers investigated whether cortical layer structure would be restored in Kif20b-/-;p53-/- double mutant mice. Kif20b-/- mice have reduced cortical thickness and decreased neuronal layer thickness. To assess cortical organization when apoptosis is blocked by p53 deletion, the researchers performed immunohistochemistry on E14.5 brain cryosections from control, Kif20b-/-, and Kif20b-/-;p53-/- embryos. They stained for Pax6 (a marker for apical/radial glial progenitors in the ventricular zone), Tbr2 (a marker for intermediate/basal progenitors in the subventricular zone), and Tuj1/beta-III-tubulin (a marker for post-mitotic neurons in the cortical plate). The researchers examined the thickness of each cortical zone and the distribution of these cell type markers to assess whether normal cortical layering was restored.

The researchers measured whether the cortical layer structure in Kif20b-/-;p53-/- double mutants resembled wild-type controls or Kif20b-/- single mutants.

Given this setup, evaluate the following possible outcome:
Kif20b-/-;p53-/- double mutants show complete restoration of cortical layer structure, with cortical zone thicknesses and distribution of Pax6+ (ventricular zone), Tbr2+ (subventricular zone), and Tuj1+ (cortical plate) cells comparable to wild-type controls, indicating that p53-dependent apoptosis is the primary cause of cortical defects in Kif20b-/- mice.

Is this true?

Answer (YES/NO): YES